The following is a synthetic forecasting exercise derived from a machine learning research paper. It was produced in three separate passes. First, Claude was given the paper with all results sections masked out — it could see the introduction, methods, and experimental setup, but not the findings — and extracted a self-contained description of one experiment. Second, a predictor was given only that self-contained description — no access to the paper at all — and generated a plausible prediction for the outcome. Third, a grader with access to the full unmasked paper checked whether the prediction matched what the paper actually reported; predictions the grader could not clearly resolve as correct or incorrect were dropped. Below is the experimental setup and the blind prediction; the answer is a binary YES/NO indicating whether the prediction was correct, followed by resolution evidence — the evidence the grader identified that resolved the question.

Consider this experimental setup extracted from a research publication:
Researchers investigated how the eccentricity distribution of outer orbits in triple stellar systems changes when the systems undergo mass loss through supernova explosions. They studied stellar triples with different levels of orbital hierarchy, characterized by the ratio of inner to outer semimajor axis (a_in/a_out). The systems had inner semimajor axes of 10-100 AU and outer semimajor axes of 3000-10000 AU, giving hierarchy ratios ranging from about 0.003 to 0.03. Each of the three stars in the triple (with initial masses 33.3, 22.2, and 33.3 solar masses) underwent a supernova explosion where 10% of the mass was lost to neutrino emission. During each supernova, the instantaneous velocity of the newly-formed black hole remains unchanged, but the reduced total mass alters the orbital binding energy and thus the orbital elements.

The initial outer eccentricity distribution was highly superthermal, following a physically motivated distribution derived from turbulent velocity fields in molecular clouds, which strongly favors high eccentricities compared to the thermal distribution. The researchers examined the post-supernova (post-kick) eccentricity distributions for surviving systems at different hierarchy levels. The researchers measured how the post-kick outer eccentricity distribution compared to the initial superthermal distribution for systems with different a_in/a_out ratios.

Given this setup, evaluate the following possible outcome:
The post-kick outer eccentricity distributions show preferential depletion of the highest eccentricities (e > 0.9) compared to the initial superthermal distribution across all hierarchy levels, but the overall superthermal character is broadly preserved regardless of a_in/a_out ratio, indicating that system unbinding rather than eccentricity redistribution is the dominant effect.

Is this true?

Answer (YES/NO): NO